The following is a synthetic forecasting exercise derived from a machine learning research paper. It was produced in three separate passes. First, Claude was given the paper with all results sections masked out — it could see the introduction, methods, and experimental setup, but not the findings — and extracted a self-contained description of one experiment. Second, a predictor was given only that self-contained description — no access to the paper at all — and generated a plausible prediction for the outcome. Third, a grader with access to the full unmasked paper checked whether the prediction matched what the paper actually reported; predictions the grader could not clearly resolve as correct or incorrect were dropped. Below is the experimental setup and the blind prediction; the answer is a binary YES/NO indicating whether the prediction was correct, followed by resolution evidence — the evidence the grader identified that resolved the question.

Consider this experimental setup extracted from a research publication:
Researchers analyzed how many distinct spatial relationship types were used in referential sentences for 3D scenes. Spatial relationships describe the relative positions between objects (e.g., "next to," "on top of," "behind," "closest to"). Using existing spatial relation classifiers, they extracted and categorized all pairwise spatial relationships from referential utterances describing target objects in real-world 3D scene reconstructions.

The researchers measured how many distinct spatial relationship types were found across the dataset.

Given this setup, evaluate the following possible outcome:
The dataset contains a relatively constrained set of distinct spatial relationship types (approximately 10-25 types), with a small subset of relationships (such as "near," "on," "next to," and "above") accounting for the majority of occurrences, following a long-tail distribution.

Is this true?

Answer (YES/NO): YES